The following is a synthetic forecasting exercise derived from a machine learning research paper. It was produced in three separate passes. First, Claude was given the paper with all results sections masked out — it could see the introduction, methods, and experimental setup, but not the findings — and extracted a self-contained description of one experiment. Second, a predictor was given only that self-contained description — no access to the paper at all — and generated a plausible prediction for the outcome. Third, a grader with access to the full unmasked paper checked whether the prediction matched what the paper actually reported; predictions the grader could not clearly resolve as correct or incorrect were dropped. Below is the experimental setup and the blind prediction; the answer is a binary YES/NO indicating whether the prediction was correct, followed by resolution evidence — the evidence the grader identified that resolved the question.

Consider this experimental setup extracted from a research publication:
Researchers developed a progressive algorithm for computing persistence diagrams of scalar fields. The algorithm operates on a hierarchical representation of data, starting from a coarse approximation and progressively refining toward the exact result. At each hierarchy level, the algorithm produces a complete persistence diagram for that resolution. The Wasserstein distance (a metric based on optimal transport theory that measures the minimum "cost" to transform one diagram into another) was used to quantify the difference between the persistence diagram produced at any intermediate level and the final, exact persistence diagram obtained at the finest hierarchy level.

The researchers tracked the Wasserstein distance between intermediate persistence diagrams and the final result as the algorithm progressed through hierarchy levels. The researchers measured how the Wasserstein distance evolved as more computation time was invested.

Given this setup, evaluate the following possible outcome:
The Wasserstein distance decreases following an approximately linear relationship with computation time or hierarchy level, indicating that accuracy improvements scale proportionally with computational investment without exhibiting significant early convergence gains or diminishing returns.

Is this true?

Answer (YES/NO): NO